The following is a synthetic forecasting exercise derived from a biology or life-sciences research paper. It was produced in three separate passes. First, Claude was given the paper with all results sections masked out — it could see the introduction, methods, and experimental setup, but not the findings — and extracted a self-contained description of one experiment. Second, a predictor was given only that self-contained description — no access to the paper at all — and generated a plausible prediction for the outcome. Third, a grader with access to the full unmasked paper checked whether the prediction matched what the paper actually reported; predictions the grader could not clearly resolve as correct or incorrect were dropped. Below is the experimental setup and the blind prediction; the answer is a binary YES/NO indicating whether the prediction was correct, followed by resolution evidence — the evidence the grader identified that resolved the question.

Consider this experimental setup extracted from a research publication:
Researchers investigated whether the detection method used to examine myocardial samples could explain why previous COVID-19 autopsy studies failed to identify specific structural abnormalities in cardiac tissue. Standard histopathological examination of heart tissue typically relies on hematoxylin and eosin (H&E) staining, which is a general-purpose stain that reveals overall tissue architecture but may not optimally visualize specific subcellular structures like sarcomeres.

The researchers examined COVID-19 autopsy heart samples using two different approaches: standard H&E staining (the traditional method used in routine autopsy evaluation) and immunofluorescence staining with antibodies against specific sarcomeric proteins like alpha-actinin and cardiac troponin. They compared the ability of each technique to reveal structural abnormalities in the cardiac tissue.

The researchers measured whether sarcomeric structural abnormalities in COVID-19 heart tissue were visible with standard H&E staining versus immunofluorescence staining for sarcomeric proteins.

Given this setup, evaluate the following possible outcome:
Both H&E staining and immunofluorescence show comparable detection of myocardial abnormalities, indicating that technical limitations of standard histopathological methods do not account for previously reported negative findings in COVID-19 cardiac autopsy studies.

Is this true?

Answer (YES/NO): NO